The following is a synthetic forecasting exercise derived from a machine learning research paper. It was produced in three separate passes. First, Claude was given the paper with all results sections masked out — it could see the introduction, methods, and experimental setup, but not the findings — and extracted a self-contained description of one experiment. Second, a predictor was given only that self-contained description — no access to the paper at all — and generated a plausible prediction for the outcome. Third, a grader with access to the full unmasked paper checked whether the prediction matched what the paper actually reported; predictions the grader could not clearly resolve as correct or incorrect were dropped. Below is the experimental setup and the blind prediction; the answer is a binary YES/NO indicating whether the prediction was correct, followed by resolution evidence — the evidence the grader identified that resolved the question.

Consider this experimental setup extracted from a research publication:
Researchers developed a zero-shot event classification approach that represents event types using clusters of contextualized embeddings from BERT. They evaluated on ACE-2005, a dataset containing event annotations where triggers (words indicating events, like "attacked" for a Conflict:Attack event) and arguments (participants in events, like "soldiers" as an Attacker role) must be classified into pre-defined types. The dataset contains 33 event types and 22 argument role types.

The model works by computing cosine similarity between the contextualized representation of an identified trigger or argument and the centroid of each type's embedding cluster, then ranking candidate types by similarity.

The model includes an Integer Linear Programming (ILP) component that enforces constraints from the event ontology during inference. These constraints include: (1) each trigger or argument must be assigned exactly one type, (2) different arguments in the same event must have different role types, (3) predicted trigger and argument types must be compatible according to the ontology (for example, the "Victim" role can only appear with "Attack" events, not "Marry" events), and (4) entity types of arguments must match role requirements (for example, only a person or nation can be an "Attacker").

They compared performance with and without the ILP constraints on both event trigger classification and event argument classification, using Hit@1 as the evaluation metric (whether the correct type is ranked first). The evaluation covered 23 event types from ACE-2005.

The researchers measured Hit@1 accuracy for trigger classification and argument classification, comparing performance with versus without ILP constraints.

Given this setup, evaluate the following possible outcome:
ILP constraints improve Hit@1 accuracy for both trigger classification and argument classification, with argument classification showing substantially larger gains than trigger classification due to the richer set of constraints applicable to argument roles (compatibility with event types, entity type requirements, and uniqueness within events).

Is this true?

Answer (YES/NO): YES